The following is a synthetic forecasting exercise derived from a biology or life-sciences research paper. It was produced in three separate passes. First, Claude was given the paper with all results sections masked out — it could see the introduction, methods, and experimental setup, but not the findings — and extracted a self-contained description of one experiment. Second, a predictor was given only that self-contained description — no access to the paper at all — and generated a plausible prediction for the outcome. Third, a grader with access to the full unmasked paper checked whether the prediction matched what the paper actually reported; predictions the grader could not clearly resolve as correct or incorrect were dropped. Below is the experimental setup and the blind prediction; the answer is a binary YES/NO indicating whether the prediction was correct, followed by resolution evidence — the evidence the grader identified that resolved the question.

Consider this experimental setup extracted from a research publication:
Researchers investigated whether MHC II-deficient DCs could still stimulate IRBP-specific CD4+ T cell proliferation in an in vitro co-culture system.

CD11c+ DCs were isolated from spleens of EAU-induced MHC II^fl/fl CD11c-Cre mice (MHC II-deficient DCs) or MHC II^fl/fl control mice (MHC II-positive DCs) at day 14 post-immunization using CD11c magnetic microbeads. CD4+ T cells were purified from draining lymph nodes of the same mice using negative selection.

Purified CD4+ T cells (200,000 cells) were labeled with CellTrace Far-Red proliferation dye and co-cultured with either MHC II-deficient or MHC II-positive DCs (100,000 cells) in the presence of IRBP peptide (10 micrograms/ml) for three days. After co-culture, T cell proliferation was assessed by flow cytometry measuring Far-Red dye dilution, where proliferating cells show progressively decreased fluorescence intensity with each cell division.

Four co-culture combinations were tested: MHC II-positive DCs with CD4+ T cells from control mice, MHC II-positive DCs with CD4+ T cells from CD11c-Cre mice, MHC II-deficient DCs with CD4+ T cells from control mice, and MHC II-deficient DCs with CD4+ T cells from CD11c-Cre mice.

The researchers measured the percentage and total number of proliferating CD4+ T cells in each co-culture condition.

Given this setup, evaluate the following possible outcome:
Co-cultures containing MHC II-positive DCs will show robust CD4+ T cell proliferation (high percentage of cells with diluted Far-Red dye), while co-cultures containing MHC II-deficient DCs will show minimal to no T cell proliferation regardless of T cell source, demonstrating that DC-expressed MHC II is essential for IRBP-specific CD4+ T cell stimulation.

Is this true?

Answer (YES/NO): NO